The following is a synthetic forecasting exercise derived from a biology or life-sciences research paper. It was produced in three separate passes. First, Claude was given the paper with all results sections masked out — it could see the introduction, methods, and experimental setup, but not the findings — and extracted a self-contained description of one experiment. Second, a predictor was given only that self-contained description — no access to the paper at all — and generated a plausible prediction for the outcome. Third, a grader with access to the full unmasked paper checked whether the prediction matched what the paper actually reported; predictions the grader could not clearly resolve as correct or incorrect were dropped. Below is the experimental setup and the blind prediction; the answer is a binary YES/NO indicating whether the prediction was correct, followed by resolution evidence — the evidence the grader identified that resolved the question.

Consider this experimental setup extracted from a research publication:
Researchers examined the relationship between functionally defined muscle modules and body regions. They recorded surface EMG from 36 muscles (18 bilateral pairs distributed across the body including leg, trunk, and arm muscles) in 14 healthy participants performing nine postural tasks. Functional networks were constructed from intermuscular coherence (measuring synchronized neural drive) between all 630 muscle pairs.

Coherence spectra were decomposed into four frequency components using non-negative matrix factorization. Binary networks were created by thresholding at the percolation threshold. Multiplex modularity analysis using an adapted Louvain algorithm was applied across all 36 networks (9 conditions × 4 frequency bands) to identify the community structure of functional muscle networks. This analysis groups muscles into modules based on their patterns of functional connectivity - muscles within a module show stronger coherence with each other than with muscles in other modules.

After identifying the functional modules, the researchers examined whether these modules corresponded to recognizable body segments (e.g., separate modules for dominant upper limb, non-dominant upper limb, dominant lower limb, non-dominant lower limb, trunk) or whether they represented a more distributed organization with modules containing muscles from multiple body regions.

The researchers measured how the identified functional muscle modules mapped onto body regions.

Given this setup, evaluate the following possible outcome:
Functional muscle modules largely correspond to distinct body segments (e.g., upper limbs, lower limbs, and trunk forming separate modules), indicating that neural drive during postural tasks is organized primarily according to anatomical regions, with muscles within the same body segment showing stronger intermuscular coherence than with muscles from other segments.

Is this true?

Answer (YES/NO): YES